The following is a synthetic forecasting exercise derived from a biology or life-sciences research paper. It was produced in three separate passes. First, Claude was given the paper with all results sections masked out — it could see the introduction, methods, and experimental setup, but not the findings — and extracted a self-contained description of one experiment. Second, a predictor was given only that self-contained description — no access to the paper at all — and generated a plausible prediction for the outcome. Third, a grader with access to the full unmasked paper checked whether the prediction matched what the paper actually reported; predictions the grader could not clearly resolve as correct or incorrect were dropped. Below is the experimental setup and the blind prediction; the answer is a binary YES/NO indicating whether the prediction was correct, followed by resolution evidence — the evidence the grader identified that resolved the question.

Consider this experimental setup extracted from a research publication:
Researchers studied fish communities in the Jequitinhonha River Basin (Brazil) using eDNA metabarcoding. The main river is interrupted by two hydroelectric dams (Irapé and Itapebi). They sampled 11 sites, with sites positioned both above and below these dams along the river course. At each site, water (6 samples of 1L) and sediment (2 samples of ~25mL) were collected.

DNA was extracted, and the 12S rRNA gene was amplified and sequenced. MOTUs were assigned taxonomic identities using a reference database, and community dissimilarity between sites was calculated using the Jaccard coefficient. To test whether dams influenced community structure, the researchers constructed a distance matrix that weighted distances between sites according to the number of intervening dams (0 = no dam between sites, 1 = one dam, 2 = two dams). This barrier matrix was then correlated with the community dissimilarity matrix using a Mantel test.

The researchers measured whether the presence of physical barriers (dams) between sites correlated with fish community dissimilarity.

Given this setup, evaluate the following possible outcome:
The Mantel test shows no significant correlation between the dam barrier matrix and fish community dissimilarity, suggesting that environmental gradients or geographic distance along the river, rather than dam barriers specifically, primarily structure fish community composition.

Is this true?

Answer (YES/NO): NO